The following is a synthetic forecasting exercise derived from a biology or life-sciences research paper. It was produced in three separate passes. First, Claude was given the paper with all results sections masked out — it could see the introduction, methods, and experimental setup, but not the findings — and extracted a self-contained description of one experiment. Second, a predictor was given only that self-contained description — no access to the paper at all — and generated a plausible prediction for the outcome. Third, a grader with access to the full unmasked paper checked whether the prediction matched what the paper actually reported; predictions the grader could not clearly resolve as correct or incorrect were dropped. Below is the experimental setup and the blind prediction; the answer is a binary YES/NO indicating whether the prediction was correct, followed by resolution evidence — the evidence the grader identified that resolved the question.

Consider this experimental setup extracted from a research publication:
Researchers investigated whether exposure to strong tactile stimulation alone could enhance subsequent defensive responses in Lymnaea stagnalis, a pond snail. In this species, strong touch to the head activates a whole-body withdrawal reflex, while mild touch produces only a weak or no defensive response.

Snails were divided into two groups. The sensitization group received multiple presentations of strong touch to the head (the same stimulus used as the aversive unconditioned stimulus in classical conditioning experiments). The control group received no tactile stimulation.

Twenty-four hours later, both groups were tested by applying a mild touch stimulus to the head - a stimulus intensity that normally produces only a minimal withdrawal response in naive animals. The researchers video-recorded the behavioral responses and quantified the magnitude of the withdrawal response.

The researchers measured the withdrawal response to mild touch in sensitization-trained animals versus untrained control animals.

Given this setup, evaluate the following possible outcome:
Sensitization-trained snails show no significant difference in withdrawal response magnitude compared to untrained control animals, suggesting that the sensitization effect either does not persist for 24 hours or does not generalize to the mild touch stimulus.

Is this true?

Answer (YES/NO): NO